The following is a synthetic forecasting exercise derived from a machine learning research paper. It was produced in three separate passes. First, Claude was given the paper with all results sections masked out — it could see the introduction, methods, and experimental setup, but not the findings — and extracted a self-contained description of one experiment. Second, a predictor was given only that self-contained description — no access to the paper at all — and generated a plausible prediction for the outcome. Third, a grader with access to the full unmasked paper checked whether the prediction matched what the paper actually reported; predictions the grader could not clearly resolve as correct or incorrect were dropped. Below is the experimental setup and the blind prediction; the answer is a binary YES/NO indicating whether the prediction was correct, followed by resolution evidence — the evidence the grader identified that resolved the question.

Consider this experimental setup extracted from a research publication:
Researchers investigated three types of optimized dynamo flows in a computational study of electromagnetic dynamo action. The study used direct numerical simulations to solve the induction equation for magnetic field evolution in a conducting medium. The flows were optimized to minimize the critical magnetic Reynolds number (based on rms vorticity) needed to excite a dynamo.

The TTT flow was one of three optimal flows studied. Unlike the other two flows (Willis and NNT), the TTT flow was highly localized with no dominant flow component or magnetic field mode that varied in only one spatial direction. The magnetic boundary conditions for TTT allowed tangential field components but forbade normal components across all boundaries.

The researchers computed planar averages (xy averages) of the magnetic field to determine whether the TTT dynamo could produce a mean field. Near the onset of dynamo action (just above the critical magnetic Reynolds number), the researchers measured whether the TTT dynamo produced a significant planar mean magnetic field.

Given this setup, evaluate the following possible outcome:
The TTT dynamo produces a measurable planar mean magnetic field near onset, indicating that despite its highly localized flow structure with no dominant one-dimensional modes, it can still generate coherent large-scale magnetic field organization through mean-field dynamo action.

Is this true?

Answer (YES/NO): NO